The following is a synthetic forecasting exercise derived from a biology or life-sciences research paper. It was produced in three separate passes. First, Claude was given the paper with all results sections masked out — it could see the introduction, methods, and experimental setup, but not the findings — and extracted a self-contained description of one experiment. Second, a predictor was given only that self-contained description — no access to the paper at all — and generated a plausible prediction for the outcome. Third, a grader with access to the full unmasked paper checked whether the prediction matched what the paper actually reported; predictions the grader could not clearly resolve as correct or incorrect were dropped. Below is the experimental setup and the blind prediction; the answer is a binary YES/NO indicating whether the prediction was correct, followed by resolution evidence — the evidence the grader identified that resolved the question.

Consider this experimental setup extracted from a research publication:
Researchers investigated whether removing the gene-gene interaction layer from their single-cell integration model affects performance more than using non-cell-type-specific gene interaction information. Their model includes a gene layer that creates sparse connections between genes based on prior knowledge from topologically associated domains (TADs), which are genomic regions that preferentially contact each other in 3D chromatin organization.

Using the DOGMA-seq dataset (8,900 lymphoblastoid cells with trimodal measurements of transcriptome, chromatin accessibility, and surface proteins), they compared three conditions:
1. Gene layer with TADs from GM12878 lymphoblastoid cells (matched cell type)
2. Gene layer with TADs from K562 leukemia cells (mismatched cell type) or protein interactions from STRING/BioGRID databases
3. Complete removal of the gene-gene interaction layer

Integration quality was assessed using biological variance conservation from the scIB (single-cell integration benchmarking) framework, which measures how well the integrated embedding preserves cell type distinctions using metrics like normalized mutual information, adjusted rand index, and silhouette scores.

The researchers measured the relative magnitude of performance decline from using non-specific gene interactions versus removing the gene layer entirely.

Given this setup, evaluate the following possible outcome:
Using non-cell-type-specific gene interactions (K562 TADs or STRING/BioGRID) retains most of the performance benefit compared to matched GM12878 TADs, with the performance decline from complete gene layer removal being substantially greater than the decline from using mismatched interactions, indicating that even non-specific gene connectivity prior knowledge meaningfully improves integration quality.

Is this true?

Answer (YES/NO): NO